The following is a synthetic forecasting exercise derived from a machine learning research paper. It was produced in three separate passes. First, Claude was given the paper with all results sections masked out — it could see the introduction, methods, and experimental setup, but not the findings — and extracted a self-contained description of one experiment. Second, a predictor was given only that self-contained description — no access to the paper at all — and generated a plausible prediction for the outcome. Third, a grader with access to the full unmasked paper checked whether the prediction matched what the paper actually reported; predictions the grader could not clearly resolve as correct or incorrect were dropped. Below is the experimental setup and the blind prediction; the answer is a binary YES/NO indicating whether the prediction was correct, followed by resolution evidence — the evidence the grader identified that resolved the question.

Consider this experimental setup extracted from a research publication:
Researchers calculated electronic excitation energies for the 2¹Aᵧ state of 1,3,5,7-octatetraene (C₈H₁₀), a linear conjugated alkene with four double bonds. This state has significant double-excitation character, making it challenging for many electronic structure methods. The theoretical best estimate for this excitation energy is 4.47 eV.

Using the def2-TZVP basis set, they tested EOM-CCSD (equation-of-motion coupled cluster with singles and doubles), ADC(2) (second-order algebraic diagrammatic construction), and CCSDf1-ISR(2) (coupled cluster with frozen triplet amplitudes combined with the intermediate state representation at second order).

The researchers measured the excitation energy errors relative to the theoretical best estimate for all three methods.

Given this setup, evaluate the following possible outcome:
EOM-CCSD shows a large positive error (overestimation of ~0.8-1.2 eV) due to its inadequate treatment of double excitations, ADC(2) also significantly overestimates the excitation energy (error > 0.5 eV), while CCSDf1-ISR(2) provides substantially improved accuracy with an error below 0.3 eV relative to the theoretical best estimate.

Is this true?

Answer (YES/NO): NO